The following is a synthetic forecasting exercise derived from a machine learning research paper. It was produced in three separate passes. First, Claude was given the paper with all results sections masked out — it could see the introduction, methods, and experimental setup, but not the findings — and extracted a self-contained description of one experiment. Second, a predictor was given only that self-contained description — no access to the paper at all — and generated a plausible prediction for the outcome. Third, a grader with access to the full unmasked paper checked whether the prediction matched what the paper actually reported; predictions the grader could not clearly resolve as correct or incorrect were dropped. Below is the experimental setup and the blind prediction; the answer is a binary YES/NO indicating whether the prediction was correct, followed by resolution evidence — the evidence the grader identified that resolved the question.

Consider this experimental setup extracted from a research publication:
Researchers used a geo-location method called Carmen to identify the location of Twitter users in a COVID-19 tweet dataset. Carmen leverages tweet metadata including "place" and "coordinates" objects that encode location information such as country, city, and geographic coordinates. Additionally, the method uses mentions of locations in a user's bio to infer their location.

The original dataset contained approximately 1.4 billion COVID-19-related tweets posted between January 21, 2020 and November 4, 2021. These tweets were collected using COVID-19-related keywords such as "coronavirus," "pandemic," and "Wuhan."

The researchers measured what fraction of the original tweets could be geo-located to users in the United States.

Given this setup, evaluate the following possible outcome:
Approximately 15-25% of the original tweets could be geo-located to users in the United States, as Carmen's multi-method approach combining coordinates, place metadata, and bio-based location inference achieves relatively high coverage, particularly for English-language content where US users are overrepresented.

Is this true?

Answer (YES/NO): YES